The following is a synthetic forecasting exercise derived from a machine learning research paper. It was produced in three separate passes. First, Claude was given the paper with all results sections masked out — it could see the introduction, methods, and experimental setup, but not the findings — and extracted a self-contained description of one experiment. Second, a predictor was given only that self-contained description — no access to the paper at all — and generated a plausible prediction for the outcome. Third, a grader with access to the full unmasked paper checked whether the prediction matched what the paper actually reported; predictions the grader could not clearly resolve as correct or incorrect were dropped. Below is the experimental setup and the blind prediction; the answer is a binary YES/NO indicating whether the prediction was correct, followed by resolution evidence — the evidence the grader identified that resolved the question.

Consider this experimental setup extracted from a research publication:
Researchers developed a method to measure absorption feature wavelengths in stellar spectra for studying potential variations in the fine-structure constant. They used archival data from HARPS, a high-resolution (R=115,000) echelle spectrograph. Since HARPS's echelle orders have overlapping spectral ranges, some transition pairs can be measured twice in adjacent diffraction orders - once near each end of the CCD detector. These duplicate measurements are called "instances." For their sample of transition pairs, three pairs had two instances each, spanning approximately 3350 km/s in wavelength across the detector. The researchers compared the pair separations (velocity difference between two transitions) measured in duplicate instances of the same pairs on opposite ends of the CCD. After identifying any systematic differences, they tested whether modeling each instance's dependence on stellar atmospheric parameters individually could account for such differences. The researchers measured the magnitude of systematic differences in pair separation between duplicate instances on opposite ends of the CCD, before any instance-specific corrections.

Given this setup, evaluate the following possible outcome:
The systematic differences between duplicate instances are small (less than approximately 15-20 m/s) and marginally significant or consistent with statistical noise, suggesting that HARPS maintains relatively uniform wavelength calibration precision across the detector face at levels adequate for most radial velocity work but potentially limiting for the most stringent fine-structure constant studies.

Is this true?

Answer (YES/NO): NO